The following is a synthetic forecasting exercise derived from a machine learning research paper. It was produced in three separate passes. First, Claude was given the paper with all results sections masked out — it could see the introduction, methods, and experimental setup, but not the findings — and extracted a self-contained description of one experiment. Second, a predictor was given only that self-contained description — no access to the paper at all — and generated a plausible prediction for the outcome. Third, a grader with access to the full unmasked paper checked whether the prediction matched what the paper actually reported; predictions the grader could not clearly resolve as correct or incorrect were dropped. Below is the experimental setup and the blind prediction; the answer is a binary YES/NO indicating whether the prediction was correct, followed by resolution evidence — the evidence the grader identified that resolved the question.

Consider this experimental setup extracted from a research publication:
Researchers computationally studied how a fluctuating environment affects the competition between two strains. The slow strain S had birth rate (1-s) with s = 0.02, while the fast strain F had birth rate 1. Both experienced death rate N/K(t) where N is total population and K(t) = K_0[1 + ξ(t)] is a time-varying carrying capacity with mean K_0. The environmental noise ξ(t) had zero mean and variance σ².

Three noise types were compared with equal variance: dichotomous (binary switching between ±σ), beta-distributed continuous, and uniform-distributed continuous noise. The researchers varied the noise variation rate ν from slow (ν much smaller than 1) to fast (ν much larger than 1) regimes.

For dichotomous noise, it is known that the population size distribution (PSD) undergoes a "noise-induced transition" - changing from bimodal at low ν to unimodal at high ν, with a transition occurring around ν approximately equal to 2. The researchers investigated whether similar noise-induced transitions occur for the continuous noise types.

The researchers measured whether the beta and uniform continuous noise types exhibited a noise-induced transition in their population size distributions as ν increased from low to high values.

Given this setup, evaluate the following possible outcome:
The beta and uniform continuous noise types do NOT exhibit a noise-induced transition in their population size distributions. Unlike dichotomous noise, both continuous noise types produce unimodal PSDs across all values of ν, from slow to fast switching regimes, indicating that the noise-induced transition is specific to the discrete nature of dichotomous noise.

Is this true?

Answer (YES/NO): YES